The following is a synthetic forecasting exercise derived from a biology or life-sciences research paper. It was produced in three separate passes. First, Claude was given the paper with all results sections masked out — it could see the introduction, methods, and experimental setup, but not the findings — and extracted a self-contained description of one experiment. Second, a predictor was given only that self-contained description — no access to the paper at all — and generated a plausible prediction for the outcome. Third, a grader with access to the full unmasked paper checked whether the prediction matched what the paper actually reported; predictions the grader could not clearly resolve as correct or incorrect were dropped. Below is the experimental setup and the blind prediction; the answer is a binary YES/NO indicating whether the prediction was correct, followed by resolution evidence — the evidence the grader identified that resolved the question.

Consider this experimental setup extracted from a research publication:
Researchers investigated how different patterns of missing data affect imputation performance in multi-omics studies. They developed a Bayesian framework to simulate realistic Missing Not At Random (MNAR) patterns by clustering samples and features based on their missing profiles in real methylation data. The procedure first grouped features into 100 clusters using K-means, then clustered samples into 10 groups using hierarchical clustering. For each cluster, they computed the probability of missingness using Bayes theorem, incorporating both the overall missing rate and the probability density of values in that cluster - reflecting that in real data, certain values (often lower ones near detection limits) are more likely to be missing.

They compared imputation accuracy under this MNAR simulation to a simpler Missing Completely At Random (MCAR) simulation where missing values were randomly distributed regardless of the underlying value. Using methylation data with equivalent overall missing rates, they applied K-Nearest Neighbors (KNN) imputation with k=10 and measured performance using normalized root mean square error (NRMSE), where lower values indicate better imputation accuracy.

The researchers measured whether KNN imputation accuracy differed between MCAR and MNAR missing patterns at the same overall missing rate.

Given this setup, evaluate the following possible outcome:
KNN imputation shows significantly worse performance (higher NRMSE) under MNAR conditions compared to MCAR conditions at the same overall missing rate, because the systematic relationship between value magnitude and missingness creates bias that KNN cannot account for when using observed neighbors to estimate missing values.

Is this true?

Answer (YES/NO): NO